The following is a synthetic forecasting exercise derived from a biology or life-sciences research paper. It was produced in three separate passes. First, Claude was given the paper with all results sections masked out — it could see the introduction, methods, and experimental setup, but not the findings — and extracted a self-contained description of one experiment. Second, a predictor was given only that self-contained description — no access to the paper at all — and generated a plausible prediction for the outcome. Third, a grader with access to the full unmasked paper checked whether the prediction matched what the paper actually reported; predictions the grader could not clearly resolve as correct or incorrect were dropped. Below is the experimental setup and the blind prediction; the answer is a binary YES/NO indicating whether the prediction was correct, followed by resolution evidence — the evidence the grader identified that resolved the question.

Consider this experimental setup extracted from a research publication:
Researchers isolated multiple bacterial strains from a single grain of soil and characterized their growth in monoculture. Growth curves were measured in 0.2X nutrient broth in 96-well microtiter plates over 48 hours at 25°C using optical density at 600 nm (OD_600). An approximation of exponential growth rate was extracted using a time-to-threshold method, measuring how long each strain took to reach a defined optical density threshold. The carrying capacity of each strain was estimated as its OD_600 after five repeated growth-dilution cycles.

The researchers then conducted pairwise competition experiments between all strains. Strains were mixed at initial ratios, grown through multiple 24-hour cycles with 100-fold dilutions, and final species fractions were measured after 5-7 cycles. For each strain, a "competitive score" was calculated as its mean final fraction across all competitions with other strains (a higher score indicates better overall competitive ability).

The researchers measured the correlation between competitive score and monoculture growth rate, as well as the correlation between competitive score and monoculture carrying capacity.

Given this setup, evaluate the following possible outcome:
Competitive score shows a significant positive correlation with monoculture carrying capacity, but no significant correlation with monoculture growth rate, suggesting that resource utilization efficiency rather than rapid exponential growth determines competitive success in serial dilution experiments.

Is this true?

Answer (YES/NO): NO